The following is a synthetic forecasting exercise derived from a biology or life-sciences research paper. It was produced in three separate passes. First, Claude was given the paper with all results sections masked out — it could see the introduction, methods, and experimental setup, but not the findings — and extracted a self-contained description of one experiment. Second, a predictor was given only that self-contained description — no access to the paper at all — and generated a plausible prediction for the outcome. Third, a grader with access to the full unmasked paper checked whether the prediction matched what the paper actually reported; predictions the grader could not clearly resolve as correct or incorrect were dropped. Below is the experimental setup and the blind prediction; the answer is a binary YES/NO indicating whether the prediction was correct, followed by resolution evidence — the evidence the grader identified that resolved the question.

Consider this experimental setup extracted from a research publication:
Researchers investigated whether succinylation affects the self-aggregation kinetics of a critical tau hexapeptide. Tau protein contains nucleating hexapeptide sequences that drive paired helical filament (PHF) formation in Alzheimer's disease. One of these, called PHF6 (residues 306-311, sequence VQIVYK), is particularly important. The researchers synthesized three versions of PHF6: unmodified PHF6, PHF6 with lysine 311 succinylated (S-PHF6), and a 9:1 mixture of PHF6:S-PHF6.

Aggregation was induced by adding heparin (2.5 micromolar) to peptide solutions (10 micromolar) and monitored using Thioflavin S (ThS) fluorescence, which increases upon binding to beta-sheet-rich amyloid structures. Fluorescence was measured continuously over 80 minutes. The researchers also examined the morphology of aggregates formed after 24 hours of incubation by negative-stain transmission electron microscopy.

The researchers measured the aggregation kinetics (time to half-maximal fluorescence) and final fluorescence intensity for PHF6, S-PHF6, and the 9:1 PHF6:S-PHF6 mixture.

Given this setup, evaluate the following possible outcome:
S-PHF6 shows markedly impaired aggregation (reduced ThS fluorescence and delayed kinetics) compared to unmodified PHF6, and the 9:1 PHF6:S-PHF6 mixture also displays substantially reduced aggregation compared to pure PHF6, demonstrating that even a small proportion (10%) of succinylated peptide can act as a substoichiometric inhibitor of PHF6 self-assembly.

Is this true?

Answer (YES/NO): NO